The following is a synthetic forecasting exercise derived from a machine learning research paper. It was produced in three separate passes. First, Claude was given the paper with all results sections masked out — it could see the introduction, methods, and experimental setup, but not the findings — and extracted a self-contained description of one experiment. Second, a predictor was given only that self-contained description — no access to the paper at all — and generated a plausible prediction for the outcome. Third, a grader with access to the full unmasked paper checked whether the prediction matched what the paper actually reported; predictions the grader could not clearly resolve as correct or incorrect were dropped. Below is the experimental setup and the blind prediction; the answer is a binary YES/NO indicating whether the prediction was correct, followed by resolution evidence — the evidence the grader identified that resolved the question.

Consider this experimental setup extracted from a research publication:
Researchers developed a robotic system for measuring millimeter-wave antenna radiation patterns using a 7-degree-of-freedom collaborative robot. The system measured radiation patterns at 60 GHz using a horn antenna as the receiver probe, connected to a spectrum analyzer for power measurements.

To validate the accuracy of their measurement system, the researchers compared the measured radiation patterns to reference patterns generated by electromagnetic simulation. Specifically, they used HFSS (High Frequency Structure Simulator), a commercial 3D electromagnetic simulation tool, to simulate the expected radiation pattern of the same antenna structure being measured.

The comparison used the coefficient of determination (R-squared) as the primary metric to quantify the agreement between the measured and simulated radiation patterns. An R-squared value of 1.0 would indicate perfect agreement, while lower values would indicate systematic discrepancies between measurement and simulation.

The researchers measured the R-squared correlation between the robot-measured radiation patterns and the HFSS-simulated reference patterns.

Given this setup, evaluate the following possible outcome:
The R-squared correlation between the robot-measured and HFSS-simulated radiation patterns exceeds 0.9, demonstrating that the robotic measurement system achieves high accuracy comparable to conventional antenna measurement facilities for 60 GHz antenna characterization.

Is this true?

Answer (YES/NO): YES